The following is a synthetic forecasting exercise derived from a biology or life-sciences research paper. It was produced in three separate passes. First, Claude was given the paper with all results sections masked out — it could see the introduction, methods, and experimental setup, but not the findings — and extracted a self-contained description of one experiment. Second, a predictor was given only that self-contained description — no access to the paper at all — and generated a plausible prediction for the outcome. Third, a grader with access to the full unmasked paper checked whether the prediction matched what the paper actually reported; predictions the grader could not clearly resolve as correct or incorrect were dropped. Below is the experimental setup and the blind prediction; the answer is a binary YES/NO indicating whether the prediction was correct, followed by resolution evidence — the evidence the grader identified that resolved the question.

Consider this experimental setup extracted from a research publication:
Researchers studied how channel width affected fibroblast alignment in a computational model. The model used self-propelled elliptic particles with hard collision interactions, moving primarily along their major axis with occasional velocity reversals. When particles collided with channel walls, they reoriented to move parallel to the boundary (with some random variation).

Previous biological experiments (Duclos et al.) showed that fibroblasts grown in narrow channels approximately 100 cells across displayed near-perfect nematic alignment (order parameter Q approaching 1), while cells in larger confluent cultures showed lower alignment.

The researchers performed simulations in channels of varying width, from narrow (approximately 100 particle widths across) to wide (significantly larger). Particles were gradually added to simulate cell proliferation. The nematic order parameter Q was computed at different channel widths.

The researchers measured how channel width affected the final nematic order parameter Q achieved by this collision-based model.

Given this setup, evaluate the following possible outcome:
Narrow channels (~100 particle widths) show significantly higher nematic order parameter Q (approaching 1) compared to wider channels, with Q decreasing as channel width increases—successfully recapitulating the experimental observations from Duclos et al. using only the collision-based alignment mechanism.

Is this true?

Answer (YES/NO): NO